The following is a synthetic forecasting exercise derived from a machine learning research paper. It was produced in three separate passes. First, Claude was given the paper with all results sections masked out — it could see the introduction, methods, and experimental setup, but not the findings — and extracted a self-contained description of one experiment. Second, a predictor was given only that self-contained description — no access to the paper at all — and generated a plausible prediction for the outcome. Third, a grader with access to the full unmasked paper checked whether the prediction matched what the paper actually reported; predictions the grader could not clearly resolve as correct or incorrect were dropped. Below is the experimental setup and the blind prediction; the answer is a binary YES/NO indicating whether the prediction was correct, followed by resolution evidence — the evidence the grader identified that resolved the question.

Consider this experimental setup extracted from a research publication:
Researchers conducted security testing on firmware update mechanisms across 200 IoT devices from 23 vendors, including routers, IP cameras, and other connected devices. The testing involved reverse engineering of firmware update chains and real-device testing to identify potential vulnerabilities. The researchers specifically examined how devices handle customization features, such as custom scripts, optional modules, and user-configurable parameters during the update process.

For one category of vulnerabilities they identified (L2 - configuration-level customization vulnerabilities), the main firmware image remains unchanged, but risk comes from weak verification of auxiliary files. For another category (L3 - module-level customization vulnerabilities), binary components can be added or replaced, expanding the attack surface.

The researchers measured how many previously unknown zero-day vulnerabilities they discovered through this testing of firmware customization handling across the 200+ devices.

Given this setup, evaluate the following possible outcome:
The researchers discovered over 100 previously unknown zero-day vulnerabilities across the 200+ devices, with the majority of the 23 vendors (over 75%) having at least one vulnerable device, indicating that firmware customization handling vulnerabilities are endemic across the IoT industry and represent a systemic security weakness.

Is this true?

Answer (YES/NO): NO